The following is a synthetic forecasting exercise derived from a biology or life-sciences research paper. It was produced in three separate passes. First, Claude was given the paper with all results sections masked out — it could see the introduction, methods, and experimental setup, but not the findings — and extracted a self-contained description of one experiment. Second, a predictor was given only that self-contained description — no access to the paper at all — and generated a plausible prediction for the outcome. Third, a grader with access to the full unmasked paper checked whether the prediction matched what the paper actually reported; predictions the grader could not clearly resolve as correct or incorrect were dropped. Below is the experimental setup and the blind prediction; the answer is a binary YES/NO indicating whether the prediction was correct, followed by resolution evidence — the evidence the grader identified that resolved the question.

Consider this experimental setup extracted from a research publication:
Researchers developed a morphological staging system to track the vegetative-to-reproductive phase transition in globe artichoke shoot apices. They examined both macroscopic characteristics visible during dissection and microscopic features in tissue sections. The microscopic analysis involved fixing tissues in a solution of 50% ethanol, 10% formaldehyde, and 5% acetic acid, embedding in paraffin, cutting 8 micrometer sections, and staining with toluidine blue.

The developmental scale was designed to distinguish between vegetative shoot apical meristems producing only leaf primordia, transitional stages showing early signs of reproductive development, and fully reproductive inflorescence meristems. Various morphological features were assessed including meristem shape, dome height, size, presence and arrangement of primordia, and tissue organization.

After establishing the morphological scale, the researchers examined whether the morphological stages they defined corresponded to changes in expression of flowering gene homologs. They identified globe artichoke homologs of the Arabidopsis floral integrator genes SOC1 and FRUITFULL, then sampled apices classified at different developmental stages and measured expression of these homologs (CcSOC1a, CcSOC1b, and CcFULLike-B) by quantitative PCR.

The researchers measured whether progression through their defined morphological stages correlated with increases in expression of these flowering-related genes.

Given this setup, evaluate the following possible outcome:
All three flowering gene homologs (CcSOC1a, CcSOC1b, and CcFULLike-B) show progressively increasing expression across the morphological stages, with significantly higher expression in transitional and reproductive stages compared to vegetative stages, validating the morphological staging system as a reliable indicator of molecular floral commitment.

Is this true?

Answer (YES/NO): NO